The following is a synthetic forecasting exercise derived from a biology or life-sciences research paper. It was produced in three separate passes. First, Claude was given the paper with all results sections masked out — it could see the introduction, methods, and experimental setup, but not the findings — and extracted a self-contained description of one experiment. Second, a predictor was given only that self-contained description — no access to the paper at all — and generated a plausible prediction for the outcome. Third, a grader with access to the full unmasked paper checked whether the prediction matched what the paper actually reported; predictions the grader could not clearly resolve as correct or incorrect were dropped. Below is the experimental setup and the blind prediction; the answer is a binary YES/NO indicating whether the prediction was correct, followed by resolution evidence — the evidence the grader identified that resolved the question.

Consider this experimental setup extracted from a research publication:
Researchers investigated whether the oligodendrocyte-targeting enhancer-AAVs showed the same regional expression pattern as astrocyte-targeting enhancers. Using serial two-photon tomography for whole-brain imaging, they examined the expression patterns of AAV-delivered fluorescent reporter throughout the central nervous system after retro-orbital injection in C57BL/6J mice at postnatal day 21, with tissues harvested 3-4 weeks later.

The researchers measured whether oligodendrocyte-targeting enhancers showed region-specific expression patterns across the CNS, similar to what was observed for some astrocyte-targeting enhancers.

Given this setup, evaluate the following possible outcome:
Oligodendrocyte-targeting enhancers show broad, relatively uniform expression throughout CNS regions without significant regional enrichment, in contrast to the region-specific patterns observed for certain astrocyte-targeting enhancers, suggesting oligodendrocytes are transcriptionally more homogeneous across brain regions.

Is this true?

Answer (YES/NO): YES